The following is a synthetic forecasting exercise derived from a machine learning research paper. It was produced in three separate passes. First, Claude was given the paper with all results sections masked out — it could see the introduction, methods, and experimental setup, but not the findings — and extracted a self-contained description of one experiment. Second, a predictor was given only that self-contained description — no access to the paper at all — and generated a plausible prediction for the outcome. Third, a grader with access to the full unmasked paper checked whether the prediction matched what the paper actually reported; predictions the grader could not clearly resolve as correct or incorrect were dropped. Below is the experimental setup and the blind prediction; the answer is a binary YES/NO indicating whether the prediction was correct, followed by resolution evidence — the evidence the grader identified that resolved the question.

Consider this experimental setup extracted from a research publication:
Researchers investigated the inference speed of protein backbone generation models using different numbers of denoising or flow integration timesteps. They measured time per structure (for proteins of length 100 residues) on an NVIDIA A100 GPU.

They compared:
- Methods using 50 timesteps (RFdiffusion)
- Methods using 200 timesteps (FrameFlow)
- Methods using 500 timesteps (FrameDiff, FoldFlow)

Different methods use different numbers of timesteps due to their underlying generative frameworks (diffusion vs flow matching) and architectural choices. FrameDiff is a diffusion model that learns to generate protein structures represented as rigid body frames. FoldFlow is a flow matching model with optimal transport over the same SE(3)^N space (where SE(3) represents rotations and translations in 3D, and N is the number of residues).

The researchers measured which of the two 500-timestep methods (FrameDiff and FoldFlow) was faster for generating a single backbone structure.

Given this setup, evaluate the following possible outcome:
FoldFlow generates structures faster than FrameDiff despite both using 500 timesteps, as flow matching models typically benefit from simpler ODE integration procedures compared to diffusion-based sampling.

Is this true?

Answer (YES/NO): NO